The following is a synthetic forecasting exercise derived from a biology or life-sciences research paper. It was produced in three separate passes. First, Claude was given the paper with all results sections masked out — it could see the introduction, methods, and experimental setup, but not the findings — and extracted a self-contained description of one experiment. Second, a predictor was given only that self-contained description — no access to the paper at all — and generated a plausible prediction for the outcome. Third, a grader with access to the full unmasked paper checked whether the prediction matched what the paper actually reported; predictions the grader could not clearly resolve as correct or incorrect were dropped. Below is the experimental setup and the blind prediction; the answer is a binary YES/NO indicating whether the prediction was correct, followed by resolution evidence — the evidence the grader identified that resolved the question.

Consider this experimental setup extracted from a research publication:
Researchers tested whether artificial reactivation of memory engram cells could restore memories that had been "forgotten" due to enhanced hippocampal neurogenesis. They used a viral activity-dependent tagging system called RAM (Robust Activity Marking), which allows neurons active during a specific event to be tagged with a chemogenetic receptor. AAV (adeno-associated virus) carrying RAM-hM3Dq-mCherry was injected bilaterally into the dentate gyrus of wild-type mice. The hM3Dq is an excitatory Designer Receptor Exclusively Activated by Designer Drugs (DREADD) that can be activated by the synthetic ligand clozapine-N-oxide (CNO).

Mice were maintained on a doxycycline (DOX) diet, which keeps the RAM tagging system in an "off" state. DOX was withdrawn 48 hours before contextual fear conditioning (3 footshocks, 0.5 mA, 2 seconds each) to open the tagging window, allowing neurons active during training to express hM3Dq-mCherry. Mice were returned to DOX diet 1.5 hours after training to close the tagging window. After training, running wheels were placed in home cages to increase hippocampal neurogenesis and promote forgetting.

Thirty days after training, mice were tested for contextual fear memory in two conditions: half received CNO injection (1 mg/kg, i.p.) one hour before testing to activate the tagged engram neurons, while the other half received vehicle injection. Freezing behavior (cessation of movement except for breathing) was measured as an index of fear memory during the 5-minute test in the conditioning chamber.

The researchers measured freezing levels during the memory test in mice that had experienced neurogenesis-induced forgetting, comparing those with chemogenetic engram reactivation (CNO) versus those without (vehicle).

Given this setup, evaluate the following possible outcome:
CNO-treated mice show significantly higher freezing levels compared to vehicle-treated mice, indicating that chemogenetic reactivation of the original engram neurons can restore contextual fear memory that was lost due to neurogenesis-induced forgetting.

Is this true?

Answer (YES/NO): YES